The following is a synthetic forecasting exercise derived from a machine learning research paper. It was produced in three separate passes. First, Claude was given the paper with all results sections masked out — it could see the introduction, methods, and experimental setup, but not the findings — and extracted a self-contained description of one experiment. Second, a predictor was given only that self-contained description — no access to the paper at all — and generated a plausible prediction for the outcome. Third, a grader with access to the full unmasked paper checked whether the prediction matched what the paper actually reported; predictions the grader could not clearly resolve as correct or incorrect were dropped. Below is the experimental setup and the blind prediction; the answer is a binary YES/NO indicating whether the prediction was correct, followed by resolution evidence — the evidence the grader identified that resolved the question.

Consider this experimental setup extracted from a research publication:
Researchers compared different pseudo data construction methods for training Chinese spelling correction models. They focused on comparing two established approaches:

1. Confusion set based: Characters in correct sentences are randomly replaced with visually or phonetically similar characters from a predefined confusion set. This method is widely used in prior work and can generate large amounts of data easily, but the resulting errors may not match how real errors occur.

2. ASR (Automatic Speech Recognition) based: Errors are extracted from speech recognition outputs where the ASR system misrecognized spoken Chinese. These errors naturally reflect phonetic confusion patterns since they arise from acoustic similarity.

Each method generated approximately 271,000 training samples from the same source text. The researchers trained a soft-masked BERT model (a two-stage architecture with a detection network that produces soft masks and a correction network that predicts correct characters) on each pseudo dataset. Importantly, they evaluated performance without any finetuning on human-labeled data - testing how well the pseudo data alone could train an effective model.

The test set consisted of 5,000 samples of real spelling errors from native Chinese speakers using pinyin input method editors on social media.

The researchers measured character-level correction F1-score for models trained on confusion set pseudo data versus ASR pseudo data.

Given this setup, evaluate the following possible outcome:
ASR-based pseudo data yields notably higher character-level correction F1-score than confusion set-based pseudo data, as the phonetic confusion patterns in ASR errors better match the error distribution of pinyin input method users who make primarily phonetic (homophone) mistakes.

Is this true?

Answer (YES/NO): YES